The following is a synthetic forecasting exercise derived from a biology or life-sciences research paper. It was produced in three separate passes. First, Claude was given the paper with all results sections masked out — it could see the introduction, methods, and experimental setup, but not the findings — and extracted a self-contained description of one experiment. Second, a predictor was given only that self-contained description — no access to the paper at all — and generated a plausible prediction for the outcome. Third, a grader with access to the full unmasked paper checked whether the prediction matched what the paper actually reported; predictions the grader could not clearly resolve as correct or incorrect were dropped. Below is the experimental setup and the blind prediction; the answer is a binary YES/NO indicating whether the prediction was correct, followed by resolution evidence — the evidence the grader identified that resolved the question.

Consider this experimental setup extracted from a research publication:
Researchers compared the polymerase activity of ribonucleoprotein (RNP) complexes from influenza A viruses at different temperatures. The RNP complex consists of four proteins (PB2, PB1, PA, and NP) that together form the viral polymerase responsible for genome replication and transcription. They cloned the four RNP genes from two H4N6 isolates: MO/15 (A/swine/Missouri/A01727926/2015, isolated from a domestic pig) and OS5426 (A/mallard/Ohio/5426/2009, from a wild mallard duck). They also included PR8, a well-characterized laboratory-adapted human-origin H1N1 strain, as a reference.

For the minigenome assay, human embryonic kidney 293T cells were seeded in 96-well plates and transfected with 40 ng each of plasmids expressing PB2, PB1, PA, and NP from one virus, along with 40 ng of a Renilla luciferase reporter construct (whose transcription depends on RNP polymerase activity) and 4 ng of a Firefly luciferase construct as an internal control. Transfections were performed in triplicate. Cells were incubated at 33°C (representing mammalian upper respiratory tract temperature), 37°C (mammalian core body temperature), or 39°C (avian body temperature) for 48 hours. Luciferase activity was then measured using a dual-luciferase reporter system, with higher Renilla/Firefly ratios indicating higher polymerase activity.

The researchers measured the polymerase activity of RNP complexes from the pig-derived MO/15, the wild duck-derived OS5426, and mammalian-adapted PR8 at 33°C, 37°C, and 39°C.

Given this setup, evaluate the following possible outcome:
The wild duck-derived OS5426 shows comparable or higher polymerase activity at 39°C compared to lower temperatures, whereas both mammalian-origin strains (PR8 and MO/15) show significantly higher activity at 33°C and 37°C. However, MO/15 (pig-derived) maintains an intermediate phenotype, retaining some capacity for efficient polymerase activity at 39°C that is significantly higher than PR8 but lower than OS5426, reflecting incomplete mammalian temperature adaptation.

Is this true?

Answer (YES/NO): NO